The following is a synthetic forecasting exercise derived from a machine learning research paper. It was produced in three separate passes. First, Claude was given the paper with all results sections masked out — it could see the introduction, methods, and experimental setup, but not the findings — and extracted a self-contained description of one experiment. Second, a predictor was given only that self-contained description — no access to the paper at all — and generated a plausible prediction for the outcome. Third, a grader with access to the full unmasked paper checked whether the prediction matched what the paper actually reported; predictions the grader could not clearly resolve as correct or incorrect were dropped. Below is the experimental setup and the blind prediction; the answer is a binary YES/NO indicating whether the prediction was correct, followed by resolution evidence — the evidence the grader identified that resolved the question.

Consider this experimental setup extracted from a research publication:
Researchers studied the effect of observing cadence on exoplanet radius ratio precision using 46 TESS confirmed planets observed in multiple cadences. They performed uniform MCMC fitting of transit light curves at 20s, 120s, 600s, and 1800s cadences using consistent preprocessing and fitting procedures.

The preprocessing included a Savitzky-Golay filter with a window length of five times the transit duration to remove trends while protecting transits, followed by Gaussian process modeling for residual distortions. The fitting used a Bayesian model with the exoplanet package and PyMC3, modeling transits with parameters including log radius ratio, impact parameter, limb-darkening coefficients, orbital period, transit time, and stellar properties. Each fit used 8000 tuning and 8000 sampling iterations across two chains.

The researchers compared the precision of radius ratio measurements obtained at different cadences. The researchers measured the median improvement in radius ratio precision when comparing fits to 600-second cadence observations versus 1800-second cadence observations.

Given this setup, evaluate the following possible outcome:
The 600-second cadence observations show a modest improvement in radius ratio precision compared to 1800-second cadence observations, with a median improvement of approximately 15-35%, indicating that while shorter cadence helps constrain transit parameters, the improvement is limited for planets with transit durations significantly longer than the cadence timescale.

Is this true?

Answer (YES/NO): NO